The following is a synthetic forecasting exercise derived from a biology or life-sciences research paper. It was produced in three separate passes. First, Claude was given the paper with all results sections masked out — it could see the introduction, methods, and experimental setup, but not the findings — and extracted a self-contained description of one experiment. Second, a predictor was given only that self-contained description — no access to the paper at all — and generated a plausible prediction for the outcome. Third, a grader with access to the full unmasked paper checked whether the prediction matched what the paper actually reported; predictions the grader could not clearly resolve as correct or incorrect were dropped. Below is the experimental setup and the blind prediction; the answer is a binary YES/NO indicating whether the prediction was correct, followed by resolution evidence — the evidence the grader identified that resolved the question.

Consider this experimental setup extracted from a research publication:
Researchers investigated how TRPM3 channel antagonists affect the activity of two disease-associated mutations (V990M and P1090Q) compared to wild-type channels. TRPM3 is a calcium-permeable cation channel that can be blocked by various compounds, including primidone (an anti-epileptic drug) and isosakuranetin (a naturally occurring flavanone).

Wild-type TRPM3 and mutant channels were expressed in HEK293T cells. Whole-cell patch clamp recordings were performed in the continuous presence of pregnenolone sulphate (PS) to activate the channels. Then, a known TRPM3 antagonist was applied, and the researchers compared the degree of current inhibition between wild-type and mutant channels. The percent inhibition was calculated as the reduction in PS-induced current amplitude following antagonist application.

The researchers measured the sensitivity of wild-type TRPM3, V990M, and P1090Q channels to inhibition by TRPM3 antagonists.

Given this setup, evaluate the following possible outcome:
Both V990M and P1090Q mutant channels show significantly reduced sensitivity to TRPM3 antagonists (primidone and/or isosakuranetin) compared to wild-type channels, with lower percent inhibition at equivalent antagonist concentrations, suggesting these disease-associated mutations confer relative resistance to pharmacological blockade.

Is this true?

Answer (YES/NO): NO